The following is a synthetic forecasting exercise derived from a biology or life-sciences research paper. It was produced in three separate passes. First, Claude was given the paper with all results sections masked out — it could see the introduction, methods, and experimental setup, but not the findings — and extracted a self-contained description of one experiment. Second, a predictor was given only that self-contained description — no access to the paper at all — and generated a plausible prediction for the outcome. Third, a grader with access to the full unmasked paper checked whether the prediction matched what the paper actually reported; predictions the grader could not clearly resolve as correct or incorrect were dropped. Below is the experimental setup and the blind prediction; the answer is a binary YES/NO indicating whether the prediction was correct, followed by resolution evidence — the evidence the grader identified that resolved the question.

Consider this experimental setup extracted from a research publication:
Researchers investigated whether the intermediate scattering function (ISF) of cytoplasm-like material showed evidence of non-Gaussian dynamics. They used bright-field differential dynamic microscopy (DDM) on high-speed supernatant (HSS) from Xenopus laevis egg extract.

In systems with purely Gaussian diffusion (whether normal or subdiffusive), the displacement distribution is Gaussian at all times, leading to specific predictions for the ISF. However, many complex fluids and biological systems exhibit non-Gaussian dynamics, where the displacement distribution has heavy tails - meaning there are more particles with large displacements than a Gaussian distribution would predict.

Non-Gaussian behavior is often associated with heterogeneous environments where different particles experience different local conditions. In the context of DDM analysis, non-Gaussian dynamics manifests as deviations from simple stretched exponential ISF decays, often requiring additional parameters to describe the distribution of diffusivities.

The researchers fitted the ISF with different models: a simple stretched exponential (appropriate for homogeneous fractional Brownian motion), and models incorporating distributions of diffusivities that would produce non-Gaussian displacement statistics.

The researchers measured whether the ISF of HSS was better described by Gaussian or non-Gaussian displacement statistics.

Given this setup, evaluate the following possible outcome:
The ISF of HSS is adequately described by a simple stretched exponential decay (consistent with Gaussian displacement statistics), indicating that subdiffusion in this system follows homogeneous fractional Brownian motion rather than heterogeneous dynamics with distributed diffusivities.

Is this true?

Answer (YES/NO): NO